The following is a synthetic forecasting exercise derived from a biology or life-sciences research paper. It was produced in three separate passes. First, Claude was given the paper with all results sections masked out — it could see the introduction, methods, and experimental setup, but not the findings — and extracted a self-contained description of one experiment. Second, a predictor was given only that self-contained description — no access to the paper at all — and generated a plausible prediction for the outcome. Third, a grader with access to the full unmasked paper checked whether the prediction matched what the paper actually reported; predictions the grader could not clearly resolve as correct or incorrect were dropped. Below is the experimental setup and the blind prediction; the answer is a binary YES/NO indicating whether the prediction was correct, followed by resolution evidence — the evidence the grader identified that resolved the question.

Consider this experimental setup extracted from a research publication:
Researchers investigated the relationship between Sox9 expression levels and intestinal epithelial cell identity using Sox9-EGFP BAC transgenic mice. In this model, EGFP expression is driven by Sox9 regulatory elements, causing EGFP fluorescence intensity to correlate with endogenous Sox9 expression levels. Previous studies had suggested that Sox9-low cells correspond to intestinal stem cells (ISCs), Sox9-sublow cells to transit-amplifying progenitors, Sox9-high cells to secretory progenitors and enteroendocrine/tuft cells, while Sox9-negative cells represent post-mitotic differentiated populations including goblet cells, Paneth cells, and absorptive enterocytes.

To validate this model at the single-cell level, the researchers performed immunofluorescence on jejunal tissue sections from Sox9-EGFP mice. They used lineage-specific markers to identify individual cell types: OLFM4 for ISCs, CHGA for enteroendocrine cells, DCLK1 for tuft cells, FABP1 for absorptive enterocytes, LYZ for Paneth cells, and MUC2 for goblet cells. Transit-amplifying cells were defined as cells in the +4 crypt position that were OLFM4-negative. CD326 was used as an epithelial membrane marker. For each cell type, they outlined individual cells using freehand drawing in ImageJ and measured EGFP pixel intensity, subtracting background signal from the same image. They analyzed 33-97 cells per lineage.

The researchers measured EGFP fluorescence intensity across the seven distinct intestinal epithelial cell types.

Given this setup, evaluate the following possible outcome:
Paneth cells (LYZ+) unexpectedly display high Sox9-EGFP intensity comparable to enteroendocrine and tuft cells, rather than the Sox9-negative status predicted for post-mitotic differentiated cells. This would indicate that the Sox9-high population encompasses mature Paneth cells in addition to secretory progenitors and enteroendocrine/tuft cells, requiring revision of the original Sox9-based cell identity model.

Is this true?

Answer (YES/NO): NO